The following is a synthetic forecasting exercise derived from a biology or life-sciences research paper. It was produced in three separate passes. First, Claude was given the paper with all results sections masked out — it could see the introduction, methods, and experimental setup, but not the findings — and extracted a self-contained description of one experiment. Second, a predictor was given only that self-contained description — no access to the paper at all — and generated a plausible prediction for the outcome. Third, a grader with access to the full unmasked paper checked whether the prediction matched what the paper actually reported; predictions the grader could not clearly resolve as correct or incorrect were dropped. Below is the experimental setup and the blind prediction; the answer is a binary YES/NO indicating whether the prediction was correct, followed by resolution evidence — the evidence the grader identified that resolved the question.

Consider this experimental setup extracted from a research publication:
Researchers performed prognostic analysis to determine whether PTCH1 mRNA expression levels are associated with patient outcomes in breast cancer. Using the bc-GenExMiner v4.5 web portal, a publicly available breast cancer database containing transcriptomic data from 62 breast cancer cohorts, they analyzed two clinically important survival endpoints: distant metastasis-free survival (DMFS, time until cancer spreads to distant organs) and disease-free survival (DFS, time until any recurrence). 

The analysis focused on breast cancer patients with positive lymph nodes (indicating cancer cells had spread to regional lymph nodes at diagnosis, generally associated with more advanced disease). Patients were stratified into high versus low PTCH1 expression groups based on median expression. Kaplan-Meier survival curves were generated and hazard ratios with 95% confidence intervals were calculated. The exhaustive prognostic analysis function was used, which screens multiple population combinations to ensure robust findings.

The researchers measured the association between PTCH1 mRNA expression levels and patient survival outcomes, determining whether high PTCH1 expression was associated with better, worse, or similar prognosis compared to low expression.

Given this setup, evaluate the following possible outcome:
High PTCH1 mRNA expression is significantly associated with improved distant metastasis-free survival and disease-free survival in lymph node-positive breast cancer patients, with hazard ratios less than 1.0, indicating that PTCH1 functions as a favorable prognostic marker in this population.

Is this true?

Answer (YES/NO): NO